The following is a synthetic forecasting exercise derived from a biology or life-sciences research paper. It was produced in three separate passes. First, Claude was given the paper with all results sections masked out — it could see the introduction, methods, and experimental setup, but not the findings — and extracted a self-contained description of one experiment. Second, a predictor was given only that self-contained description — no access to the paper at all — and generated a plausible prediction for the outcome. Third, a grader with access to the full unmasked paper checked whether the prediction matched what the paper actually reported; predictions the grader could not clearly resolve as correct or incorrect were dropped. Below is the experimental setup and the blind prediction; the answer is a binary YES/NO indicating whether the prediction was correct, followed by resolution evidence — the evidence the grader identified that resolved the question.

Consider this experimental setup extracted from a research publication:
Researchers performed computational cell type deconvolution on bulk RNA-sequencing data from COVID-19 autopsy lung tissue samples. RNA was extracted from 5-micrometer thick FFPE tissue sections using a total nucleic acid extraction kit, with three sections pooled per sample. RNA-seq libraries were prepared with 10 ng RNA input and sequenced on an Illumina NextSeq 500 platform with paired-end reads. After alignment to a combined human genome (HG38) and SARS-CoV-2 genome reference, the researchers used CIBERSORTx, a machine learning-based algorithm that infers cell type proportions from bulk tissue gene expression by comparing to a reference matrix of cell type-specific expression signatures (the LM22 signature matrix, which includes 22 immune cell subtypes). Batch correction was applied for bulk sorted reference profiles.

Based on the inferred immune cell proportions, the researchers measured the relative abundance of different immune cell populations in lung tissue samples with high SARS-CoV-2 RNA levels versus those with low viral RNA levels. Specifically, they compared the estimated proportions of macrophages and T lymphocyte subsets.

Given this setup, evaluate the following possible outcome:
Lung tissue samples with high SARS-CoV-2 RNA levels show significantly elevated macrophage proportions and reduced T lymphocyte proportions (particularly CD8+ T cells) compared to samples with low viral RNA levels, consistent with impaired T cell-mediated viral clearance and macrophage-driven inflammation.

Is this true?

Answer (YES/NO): NO